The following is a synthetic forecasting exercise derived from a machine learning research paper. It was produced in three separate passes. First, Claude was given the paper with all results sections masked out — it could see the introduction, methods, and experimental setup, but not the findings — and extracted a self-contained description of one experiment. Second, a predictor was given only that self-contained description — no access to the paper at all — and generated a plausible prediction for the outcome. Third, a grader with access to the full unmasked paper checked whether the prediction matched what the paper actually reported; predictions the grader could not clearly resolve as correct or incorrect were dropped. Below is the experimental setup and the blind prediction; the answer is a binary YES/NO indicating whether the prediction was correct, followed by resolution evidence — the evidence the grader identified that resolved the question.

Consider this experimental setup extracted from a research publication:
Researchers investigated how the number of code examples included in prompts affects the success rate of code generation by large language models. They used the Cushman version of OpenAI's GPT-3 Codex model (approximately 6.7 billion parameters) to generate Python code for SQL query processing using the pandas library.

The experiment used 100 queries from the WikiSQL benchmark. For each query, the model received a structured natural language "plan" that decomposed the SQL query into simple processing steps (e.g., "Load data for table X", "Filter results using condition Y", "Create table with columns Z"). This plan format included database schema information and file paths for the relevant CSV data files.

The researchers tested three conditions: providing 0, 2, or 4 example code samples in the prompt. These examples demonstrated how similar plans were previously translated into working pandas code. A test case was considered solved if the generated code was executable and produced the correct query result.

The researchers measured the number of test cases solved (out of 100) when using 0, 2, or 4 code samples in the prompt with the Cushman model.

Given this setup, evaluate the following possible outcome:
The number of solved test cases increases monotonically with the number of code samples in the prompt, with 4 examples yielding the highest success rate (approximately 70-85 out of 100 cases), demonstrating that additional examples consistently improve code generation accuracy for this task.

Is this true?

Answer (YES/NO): NO